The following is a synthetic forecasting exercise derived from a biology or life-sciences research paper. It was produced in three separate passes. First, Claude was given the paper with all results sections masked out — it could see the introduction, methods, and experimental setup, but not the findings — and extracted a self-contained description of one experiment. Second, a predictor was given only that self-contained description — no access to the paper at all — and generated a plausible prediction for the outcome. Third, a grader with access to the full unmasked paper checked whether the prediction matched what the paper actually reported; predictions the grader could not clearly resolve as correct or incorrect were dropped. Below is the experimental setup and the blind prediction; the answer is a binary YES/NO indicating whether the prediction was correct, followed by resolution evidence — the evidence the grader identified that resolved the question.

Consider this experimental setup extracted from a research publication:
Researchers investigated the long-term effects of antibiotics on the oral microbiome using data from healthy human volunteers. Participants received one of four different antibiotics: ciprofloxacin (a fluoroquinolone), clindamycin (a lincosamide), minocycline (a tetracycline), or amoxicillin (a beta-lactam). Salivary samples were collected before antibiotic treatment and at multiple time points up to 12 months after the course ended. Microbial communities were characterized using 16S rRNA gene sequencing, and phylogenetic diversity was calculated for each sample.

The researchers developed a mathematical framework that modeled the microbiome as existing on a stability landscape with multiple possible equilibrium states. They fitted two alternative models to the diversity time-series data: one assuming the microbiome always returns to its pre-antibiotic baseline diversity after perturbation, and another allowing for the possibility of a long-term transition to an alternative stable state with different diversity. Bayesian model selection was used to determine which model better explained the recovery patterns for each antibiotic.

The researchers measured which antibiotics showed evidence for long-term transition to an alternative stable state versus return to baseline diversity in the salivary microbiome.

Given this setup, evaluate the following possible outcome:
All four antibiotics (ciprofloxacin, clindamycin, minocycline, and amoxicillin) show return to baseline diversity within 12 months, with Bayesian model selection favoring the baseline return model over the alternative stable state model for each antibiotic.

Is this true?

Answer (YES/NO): NO